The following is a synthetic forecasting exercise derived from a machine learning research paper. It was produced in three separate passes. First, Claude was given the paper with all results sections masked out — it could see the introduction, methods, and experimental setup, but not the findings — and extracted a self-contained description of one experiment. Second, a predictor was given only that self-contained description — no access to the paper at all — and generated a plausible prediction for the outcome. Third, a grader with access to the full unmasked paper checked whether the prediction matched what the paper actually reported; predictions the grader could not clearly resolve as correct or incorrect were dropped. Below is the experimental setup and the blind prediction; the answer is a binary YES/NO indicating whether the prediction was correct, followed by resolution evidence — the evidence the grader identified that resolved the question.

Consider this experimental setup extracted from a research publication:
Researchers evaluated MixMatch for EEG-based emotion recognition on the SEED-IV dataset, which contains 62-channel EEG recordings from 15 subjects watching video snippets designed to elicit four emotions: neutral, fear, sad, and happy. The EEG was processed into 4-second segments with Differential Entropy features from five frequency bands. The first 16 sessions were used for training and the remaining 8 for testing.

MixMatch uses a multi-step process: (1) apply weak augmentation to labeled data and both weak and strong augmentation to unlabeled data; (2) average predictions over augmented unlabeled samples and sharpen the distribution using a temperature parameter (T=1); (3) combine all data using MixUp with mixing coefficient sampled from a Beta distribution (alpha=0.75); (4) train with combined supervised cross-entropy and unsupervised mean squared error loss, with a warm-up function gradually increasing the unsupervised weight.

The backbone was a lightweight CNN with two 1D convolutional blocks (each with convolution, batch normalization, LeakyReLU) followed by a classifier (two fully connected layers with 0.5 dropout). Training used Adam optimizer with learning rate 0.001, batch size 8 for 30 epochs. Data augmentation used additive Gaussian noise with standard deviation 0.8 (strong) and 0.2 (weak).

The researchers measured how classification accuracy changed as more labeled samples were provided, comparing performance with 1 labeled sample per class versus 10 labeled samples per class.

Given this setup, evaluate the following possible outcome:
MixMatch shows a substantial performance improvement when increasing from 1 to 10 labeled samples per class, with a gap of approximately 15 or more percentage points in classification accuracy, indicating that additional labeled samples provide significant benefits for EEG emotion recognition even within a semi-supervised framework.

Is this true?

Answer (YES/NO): YES